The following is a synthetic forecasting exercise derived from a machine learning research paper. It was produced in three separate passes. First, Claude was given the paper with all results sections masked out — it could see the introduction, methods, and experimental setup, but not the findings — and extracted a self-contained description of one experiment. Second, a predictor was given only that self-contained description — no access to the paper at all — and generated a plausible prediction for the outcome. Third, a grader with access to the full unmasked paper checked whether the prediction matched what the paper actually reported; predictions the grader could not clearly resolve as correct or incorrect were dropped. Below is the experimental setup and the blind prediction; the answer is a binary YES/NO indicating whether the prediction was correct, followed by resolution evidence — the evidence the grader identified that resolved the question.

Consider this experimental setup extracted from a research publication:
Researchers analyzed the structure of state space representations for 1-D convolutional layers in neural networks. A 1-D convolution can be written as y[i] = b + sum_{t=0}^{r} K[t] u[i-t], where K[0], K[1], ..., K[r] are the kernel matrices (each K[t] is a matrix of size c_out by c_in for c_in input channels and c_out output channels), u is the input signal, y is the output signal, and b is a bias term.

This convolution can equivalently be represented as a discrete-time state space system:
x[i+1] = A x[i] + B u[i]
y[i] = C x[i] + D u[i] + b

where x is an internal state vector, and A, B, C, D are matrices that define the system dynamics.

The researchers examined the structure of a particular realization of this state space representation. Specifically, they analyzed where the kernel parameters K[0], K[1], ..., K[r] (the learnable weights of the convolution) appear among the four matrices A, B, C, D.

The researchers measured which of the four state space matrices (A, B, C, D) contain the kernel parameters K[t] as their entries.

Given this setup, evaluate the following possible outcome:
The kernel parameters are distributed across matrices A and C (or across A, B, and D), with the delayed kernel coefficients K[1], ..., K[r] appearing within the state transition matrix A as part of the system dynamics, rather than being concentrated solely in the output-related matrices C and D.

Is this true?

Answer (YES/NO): NO